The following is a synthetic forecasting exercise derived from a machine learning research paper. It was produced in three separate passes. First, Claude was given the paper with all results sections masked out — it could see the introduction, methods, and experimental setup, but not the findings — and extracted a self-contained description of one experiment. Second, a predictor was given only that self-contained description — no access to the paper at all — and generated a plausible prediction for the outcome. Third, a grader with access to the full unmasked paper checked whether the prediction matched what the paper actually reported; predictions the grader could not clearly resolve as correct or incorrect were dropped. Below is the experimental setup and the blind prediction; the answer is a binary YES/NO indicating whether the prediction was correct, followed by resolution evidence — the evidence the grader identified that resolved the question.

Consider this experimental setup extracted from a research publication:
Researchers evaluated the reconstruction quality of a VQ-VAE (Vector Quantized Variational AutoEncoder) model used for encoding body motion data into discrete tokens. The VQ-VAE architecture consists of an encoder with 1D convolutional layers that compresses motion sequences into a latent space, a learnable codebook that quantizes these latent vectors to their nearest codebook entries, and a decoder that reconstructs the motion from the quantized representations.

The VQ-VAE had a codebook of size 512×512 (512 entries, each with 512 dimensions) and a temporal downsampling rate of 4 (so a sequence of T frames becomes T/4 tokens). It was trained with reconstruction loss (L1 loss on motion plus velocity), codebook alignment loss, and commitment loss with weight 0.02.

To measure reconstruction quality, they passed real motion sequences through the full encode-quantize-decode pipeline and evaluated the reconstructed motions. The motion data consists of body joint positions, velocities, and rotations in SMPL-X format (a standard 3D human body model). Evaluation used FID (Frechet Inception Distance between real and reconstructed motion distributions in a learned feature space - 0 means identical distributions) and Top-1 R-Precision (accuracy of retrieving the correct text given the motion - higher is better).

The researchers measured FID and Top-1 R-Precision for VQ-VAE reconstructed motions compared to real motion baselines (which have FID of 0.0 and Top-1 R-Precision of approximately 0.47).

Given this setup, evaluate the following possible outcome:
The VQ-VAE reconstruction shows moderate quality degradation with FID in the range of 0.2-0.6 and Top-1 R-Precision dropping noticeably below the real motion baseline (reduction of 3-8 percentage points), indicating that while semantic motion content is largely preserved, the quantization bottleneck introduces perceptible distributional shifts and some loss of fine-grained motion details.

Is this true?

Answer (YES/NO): NO